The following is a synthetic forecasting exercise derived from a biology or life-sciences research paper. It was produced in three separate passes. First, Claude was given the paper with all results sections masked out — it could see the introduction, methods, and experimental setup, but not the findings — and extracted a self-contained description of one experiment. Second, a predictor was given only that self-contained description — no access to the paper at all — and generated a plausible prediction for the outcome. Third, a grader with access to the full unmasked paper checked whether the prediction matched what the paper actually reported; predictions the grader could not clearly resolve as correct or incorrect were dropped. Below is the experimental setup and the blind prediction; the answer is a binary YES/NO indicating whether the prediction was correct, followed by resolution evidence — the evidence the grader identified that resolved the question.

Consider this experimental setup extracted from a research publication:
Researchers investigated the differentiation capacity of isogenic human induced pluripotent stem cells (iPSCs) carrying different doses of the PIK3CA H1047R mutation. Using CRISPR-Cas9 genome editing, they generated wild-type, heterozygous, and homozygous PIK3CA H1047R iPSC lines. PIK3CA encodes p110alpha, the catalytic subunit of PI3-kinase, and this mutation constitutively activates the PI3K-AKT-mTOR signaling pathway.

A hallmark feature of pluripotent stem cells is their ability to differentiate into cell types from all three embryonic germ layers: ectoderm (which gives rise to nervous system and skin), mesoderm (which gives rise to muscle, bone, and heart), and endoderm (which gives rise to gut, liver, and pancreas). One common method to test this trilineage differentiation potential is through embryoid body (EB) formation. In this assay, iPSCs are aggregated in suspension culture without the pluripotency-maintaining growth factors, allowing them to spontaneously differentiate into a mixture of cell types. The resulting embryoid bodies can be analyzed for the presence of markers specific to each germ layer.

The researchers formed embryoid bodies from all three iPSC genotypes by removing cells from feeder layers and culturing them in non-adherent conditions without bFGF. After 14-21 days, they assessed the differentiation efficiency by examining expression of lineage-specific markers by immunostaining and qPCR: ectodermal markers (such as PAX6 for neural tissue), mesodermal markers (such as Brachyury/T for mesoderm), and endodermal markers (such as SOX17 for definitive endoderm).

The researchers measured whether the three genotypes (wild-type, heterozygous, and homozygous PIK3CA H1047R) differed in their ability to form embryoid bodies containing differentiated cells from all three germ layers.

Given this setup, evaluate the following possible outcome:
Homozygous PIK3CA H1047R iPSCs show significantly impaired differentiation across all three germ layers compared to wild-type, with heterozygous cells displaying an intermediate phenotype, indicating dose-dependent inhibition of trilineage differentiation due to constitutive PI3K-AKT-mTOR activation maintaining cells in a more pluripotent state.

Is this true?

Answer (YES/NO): NO